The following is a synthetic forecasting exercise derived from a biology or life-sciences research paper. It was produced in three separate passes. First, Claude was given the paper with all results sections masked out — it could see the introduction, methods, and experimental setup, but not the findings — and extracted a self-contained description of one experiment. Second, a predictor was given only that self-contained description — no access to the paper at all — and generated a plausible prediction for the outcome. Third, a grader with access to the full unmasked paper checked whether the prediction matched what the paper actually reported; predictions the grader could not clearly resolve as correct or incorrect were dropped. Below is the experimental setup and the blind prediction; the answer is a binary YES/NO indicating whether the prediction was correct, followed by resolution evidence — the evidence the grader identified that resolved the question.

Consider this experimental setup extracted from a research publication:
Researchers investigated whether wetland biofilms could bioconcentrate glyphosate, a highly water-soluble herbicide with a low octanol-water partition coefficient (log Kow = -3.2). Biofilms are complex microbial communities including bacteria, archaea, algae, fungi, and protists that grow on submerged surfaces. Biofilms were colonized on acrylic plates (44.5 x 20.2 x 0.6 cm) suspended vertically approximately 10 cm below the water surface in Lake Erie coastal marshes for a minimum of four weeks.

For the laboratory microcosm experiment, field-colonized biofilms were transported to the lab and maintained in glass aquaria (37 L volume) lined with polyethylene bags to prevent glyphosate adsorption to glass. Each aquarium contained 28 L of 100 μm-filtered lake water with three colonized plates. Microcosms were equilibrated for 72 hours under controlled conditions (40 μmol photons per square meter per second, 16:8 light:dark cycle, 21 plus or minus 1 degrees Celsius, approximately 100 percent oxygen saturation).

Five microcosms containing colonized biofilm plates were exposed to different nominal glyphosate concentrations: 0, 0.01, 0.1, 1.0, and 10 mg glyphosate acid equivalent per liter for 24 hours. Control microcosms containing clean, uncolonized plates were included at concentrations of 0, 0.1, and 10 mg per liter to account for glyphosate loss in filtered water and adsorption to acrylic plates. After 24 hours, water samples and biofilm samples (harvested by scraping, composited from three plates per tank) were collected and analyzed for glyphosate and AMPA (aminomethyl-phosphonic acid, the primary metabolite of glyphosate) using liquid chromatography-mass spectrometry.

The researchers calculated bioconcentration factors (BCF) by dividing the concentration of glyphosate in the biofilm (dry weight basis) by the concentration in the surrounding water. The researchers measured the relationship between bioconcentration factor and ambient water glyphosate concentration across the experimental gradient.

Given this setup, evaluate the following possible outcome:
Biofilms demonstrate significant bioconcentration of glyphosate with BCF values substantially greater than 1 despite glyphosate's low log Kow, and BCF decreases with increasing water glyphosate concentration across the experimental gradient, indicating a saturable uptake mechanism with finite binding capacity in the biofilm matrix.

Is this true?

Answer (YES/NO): YES